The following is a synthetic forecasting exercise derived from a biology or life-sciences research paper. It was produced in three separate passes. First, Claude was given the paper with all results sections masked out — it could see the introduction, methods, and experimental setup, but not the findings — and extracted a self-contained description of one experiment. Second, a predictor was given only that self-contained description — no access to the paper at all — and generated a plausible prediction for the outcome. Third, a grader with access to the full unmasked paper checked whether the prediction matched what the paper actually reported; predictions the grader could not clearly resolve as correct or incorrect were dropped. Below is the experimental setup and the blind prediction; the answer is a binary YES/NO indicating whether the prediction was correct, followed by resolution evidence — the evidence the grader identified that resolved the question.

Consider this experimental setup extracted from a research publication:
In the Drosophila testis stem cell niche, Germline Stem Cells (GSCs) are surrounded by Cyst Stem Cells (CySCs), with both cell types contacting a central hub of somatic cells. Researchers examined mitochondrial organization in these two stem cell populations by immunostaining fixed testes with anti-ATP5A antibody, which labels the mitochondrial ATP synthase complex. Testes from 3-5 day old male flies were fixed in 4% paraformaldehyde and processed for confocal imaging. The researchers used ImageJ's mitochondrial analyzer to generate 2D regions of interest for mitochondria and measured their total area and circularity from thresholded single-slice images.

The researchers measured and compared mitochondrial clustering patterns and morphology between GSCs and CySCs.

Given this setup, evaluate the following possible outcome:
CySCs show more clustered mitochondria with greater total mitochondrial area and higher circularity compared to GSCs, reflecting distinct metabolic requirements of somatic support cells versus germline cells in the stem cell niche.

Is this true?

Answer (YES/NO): NO